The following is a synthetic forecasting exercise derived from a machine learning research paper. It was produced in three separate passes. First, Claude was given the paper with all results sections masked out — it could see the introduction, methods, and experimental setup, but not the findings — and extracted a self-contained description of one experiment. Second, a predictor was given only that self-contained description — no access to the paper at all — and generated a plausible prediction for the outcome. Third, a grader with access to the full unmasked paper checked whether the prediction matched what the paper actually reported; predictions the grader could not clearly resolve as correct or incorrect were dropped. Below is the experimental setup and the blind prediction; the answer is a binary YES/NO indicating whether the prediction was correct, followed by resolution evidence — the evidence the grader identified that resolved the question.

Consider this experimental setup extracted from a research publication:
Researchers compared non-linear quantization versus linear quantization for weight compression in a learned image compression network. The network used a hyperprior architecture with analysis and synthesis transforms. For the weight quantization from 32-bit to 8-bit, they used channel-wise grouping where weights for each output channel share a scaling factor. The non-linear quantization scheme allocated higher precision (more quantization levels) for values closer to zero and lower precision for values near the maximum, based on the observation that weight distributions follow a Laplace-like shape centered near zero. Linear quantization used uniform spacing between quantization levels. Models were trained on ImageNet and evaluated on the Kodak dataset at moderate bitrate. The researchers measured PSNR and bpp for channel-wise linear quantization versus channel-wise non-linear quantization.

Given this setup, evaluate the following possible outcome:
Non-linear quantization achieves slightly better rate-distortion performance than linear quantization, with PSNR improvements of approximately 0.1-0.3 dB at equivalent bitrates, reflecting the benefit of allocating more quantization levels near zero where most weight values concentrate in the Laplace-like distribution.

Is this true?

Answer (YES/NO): NO